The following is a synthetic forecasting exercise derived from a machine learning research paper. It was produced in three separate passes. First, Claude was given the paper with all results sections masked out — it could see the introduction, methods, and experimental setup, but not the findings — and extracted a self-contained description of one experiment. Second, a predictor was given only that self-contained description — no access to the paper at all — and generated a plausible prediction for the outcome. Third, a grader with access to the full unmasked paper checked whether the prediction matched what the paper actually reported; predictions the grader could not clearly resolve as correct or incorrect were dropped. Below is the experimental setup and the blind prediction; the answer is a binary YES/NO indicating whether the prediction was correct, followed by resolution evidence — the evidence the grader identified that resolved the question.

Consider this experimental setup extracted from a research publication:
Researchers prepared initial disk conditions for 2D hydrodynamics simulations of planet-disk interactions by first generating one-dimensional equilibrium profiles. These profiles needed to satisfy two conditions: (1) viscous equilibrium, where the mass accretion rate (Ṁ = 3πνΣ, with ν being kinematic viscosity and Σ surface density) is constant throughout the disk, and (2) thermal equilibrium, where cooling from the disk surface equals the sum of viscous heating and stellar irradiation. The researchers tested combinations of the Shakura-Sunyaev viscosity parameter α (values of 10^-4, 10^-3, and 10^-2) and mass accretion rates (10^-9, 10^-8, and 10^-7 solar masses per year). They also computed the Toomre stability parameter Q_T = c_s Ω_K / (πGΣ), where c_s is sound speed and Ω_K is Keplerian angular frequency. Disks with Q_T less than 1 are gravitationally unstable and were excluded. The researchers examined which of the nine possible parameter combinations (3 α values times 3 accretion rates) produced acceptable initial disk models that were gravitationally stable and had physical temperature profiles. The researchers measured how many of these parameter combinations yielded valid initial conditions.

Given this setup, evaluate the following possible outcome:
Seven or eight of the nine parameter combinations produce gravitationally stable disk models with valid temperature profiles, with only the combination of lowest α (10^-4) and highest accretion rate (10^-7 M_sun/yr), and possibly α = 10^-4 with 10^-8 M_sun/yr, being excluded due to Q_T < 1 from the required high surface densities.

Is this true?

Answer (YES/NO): NO